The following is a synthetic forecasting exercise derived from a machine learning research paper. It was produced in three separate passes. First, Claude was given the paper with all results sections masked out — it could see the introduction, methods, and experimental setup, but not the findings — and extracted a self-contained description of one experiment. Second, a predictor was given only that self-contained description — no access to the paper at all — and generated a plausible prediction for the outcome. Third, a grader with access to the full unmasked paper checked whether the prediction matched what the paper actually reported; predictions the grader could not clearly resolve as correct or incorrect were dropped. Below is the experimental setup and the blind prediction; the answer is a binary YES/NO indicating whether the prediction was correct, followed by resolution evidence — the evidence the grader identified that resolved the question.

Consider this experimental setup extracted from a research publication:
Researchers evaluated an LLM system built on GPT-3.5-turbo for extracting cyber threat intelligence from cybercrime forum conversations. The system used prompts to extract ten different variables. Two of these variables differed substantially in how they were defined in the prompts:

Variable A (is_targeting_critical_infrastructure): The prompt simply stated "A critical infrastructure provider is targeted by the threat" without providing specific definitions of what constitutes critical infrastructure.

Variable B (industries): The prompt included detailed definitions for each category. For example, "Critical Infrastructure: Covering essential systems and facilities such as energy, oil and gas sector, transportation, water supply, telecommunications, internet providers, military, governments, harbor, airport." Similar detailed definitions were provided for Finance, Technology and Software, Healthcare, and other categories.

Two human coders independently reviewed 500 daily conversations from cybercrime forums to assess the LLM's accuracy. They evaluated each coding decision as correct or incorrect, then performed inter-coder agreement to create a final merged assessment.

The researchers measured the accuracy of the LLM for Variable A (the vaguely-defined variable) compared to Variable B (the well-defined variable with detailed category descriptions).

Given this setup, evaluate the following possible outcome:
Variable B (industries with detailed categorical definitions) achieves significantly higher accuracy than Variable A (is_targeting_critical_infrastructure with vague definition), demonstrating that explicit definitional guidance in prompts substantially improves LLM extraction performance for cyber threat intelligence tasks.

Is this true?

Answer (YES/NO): YES